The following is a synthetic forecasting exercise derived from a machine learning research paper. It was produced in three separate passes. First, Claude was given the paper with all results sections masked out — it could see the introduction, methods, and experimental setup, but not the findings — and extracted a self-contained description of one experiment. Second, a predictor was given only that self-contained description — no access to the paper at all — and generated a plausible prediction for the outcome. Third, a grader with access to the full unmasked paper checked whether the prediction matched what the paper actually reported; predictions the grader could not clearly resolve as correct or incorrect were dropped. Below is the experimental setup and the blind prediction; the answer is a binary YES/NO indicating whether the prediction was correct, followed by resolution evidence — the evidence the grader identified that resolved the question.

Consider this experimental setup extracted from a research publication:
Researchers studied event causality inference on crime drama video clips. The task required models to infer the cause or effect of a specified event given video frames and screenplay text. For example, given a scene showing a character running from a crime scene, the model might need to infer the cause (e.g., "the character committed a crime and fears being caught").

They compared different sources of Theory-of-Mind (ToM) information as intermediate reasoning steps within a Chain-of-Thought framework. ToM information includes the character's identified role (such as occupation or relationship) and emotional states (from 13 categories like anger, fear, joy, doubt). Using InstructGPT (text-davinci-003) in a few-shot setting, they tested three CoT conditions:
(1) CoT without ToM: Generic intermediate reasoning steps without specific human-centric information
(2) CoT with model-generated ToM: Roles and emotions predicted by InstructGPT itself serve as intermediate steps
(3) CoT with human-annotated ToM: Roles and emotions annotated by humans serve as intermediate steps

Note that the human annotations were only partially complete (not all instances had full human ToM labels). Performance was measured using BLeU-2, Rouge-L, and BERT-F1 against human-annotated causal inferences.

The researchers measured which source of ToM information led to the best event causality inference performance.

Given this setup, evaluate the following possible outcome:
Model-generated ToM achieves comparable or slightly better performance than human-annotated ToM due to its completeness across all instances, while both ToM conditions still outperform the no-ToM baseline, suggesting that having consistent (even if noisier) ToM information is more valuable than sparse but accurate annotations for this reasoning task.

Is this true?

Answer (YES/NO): NO